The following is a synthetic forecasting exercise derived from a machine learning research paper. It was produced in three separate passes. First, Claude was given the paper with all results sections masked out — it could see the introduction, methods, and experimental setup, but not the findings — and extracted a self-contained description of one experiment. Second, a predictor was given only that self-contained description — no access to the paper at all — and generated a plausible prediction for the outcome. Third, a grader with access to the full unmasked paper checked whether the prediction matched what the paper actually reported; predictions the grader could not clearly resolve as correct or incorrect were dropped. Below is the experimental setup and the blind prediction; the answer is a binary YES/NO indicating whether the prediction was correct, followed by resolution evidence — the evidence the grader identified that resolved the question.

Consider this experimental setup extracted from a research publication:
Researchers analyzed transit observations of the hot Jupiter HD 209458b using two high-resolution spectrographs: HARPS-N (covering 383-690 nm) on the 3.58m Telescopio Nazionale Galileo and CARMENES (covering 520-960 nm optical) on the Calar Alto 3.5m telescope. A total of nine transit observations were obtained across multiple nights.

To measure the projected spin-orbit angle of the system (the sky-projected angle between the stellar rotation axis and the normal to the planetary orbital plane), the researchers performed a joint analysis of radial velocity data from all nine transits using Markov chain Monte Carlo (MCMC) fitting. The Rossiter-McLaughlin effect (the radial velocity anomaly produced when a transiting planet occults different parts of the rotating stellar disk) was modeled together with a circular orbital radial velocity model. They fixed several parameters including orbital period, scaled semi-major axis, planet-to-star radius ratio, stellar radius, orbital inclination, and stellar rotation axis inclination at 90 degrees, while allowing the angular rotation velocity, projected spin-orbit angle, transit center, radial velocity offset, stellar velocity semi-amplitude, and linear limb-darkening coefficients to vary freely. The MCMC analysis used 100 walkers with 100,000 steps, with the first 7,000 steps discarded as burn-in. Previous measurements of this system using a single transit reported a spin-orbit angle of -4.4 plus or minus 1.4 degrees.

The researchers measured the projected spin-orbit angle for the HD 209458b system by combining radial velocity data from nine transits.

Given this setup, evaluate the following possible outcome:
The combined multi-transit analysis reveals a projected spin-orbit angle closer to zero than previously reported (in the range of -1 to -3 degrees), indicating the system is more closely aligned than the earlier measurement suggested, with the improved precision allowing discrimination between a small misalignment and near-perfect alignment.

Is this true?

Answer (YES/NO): YES